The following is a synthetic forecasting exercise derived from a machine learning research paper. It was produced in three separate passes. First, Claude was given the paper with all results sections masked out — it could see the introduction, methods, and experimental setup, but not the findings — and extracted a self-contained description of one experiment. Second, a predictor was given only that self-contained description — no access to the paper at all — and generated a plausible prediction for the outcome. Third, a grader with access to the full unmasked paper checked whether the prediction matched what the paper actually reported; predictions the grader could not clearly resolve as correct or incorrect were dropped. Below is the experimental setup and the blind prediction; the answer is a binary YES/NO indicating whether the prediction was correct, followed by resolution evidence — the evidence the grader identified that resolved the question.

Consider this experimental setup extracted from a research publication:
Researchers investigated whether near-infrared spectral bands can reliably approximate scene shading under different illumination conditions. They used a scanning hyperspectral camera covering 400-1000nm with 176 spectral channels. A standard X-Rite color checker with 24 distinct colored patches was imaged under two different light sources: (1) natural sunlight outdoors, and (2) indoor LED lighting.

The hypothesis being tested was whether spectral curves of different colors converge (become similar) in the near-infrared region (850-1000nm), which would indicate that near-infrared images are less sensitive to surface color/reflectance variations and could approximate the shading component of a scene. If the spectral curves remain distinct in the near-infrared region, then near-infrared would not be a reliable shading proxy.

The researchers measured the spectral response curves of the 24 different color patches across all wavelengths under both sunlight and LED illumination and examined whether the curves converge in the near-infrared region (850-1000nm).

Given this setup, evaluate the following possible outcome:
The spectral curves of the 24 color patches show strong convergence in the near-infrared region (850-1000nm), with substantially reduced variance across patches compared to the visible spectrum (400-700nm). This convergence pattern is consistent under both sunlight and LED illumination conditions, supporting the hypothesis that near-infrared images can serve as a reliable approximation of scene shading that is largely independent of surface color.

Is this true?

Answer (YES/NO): NO